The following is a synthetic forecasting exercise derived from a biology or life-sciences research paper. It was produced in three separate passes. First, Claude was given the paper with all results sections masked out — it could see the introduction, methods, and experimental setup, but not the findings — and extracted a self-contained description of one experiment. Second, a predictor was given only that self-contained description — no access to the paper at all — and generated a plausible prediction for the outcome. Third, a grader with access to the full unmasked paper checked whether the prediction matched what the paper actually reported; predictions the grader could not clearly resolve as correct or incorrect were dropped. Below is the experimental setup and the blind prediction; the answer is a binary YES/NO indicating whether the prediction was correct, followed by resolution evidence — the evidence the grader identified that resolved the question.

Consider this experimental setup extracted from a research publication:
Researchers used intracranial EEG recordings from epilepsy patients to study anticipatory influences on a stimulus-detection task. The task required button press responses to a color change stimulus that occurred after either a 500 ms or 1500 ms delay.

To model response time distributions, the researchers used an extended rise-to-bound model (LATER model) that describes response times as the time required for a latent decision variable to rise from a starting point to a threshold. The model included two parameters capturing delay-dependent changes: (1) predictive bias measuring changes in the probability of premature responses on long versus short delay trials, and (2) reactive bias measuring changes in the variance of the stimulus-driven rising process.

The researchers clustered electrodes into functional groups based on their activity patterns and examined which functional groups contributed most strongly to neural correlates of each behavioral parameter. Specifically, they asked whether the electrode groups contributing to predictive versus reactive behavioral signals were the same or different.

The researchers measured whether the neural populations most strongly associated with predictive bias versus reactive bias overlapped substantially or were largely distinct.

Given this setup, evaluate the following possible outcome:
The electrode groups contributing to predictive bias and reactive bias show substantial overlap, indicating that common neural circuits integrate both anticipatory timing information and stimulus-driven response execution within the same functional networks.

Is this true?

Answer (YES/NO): NO